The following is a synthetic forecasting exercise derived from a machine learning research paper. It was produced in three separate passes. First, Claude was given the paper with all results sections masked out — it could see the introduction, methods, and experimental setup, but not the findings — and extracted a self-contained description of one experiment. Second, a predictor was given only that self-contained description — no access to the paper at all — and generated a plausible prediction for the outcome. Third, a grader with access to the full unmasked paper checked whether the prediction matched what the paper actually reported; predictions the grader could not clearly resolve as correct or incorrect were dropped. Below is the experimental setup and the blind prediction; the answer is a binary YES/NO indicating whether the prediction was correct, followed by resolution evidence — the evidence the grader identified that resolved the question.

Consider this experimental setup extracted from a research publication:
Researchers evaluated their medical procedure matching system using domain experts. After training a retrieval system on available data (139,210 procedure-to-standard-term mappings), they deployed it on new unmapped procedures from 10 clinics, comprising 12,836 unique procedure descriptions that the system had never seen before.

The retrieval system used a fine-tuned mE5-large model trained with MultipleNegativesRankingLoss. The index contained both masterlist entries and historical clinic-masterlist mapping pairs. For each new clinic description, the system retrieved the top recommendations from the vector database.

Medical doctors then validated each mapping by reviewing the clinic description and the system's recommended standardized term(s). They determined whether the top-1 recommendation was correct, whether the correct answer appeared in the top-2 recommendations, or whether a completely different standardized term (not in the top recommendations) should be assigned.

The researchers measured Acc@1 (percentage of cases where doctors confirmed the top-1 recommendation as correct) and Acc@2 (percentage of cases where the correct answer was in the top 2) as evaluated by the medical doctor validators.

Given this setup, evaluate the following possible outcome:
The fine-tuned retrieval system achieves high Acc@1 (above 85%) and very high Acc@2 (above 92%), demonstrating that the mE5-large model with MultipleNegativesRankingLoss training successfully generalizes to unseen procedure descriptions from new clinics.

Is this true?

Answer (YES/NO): YES